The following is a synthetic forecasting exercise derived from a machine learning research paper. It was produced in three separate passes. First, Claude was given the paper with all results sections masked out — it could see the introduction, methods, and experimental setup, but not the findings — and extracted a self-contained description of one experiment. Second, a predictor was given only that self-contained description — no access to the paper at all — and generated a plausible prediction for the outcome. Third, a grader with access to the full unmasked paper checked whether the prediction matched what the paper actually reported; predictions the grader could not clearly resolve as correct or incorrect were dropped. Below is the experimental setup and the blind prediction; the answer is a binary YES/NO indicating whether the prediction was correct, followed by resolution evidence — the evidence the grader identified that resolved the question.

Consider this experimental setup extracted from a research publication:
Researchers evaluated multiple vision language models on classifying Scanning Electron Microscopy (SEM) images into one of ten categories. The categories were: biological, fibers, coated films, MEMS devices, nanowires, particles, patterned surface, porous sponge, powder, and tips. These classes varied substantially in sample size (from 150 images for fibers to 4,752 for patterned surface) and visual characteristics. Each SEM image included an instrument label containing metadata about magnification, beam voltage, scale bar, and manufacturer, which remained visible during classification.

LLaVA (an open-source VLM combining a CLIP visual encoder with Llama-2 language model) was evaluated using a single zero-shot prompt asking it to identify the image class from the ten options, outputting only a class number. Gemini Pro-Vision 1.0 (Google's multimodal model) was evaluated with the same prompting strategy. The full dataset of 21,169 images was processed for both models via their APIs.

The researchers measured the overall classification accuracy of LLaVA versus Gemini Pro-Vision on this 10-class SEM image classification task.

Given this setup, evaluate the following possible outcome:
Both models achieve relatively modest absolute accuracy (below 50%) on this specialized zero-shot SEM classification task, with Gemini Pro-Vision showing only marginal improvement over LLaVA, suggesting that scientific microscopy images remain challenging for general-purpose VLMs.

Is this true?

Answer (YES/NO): NO